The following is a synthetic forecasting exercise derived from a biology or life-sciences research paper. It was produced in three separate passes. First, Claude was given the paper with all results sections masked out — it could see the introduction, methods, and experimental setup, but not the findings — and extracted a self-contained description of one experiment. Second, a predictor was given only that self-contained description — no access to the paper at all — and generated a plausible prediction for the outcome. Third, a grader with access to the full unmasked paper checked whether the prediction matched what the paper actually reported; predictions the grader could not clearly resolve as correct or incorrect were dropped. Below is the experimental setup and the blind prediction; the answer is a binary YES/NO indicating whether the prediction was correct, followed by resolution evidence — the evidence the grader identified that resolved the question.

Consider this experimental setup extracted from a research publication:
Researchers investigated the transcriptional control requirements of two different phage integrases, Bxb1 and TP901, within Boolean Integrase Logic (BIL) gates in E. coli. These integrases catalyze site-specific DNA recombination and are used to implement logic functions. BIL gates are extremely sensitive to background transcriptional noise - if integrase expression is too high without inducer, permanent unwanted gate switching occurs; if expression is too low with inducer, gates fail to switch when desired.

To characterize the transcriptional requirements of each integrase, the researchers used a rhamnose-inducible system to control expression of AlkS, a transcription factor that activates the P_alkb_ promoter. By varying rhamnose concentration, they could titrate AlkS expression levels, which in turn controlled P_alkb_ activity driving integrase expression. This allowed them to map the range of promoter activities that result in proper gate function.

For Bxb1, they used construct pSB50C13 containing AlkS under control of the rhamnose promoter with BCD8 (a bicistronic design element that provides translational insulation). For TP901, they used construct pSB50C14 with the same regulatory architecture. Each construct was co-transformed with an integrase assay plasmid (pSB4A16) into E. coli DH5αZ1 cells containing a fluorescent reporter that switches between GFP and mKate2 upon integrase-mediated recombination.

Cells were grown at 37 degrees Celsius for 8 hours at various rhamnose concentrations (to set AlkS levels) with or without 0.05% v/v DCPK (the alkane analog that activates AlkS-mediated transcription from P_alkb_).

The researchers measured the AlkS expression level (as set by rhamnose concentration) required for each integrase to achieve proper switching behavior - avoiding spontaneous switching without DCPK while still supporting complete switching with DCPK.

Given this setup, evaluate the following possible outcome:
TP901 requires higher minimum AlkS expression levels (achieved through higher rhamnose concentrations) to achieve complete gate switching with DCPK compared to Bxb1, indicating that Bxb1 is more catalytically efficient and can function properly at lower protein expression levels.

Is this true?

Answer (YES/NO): NO